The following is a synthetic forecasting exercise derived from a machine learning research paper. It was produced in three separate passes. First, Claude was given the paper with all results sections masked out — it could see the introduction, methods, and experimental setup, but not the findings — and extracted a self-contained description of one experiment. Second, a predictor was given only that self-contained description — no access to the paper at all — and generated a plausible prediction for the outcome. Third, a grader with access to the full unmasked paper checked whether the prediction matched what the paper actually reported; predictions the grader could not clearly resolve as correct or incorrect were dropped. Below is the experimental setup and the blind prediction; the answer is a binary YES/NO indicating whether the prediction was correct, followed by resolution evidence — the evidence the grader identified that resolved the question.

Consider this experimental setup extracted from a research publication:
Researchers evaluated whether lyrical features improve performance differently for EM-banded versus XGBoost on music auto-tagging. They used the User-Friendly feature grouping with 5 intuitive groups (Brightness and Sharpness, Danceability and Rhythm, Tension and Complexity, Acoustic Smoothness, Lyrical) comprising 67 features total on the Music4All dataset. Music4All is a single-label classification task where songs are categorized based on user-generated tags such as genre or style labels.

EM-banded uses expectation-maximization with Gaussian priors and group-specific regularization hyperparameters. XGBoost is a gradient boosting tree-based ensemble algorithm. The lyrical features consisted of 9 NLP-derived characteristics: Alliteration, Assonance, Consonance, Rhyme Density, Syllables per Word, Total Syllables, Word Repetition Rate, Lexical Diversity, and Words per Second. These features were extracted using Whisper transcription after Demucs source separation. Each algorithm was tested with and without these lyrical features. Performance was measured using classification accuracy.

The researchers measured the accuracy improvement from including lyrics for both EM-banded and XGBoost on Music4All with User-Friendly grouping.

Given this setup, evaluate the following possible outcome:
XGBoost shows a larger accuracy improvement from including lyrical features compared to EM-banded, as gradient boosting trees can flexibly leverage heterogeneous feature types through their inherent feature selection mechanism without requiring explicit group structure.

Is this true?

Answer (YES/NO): NO